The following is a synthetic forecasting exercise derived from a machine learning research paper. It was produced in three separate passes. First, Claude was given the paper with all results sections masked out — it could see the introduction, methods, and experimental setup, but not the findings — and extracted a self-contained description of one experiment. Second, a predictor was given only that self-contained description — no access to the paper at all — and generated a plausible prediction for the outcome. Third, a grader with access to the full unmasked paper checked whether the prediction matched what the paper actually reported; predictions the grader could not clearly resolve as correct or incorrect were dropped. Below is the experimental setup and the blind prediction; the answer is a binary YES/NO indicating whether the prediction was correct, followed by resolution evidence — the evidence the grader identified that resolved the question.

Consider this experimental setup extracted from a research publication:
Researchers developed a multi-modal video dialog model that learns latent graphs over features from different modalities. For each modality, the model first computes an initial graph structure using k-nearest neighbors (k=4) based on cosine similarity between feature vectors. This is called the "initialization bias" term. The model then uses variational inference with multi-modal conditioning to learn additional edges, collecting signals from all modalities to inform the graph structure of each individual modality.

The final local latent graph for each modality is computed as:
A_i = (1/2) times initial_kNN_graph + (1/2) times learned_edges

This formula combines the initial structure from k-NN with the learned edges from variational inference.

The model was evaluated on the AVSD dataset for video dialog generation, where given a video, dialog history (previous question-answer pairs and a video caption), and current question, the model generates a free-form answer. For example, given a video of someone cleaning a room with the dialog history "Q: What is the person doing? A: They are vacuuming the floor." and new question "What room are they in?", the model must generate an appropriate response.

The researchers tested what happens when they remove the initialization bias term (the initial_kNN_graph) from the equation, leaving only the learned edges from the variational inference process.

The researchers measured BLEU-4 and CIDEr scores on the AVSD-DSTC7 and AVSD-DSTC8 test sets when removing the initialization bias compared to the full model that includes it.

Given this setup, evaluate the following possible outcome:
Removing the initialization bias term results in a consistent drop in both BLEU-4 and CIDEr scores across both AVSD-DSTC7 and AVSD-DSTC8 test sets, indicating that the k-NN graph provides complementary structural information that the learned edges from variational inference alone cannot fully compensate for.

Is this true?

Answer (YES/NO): YES